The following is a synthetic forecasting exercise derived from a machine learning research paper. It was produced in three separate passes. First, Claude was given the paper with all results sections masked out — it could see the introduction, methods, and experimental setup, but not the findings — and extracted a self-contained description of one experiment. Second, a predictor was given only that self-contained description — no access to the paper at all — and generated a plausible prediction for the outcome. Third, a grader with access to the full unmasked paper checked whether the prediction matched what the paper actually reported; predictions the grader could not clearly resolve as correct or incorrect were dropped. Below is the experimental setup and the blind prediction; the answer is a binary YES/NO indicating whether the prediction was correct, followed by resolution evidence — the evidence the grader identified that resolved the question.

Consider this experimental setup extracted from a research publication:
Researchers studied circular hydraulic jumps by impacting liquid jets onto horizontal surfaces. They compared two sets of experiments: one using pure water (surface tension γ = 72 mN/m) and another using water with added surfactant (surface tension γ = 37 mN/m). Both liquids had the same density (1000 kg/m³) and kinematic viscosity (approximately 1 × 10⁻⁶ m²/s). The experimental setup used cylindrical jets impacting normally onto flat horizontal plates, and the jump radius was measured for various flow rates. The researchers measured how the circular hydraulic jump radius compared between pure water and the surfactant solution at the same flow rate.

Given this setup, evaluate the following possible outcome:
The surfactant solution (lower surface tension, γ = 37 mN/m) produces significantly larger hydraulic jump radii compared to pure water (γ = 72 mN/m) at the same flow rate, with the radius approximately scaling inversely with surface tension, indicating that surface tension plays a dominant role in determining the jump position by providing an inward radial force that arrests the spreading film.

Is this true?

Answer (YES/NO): NO